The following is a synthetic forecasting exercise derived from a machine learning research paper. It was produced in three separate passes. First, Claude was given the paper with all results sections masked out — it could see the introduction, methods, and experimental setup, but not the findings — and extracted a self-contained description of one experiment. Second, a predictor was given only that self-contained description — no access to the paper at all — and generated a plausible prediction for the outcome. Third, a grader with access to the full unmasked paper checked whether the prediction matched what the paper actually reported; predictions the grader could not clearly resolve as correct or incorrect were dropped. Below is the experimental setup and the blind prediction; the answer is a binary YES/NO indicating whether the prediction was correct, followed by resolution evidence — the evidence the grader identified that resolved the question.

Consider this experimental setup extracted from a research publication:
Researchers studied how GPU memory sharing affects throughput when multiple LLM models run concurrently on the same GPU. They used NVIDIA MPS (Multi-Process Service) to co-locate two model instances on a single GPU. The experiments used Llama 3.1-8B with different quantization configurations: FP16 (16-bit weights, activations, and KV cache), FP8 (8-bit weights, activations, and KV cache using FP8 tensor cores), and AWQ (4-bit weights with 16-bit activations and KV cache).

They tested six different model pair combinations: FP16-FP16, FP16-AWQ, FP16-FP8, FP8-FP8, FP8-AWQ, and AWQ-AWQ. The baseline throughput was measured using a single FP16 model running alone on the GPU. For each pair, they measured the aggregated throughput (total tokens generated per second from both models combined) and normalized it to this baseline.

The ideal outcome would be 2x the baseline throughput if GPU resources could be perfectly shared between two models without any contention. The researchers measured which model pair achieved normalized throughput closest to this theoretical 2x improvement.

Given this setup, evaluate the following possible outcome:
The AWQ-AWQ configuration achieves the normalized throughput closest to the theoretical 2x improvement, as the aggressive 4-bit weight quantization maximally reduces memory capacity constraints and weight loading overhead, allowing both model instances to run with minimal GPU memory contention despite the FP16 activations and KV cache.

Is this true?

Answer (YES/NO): NO